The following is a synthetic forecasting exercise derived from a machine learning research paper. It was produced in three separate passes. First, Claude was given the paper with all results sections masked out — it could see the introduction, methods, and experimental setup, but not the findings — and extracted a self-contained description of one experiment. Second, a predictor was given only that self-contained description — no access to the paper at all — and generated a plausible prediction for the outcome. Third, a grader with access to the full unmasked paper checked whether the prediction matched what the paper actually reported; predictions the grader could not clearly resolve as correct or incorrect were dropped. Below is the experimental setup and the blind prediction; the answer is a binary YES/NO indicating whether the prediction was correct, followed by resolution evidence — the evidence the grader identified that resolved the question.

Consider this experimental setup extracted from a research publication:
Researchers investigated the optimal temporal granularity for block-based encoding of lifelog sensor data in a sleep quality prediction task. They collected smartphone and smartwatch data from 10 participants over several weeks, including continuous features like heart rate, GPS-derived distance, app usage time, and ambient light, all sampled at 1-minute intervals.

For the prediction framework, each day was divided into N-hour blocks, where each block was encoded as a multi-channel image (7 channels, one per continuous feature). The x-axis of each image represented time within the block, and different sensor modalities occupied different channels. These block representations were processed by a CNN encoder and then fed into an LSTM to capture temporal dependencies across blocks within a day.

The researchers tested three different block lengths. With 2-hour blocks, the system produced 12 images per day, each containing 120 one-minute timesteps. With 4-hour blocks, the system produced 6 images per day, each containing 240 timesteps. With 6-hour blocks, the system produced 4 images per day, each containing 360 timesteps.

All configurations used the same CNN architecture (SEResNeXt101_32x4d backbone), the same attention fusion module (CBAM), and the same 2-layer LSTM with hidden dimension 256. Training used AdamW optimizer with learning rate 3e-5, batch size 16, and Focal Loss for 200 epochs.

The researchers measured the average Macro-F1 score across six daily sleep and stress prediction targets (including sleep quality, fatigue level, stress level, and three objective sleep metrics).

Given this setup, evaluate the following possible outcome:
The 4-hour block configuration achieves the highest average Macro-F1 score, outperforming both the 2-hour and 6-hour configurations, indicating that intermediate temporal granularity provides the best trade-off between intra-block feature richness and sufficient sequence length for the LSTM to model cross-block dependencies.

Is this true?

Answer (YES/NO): YES